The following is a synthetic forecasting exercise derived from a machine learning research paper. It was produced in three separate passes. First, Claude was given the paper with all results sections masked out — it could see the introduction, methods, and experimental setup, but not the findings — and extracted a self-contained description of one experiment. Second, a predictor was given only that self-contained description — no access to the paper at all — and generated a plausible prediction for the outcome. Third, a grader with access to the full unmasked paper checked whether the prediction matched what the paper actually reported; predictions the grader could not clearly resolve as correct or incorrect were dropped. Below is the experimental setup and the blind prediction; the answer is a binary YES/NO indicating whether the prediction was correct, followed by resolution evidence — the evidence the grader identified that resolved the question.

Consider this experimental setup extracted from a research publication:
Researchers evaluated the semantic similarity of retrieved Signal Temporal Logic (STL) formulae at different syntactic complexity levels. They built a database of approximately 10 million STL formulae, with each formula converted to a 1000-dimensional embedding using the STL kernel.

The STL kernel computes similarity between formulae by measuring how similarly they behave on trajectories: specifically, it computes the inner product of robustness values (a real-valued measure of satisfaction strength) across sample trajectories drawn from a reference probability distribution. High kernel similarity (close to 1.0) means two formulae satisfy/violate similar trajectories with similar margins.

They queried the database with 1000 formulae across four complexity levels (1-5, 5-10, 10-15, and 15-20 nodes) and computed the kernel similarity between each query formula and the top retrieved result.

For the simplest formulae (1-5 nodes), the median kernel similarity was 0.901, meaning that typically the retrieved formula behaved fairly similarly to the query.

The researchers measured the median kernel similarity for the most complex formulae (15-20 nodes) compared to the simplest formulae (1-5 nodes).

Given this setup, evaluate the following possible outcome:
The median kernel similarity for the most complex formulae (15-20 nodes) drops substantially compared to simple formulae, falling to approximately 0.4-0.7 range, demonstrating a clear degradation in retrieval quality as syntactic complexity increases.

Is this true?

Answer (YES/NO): NO